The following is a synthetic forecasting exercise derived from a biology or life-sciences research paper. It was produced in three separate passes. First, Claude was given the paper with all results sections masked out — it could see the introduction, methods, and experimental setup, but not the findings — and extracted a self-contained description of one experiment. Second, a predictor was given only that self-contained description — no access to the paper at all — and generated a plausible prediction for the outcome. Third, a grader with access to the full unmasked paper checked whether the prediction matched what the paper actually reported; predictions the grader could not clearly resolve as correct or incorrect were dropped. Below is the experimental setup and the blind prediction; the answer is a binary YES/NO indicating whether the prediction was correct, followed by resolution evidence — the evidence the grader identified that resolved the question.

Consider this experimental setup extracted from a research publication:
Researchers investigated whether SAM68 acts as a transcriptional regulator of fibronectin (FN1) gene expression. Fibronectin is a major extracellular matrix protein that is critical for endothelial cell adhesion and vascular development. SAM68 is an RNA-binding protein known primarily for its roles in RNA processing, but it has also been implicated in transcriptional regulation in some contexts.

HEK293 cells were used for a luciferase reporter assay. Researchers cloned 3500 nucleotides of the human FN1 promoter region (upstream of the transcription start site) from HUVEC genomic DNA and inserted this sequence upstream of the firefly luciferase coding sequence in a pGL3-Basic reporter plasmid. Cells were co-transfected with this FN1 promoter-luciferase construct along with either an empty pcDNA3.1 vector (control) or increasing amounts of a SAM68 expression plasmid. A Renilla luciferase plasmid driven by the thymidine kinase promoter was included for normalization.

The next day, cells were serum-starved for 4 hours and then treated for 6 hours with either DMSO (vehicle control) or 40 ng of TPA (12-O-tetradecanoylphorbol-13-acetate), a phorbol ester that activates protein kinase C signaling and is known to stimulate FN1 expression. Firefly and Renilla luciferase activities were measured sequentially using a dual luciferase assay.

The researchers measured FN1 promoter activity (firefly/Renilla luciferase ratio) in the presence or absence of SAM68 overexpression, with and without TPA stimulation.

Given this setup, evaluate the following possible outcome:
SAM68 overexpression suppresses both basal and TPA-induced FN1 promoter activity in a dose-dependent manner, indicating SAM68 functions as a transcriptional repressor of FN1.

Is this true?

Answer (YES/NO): NO